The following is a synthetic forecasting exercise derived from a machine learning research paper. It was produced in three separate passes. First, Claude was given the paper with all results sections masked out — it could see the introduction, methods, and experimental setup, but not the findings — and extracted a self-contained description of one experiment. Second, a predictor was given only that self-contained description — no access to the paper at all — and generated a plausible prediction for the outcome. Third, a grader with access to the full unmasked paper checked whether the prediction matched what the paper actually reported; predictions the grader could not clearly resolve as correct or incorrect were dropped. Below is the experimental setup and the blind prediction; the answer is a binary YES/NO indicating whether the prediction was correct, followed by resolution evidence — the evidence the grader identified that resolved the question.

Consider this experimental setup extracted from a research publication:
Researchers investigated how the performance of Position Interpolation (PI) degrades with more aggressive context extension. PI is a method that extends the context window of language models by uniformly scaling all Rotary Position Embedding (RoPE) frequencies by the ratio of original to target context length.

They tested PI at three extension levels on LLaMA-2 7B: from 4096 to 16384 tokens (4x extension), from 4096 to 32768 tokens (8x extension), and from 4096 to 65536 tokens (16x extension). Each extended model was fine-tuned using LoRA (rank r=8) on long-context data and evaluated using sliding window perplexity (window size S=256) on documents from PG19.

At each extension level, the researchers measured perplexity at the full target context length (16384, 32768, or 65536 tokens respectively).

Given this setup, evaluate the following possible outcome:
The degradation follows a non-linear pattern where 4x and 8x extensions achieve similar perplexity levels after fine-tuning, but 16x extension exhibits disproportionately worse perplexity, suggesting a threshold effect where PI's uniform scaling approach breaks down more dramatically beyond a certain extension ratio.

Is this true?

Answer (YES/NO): NO